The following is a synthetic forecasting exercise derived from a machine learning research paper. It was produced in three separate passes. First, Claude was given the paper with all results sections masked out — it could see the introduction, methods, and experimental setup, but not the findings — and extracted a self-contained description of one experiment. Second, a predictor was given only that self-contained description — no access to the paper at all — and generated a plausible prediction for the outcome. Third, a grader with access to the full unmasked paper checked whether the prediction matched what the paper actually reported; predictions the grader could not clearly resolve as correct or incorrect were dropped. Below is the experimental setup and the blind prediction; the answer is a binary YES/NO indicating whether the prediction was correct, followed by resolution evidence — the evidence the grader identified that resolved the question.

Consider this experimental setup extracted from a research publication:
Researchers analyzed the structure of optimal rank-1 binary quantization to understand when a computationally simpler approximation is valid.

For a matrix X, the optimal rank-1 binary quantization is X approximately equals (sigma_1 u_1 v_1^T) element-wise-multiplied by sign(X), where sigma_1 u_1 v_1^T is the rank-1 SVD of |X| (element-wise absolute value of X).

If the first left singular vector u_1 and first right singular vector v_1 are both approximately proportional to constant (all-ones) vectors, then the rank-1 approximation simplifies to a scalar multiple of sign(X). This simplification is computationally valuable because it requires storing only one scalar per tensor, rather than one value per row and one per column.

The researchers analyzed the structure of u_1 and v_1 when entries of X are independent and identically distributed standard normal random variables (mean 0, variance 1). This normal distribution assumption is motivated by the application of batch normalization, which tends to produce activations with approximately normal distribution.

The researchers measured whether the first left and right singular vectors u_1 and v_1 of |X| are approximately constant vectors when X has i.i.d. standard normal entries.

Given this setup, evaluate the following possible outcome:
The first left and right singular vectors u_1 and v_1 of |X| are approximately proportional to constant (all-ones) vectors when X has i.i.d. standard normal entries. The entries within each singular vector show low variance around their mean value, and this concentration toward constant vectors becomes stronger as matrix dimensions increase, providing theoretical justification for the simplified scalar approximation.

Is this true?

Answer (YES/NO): NO